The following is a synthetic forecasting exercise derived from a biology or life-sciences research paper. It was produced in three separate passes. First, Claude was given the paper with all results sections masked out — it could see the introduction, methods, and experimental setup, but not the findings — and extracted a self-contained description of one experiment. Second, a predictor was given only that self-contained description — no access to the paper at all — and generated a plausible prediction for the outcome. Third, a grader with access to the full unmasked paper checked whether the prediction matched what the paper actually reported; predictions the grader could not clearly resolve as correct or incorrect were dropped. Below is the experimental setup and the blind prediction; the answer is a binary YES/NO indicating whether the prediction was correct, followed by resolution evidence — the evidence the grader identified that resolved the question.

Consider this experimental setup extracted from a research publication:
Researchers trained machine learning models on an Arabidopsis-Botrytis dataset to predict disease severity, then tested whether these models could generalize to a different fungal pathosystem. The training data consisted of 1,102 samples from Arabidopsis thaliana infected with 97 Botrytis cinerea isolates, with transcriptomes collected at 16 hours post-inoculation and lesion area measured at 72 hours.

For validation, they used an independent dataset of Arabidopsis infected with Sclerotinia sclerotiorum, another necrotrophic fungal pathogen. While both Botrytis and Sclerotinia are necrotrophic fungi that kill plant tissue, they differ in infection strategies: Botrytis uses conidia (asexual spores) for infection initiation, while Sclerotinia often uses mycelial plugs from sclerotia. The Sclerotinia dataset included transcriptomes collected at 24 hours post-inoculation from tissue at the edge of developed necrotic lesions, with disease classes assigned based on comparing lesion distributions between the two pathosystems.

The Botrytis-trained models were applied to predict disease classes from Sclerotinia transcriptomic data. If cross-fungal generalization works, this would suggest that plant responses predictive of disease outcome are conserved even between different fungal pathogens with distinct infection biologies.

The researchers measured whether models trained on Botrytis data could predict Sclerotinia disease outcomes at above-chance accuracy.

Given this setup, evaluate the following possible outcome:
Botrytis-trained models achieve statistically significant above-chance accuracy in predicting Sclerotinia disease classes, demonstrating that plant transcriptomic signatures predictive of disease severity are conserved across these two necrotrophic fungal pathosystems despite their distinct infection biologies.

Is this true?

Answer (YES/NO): YES